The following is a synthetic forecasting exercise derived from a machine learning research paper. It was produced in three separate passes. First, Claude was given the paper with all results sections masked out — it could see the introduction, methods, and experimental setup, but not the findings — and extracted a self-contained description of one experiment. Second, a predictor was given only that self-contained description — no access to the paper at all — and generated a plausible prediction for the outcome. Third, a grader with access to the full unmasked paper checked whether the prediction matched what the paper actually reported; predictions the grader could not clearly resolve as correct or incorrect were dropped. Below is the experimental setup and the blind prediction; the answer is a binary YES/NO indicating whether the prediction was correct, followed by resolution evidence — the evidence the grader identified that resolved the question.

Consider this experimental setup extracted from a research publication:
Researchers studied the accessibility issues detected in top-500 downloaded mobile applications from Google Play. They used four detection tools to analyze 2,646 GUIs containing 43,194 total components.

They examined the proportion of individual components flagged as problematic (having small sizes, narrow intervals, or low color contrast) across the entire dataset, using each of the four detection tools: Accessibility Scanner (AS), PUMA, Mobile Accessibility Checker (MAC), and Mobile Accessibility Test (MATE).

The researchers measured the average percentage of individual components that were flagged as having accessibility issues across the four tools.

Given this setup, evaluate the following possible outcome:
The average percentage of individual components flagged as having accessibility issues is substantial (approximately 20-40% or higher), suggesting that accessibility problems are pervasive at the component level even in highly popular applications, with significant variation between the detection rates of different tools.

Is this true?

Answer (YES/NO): NO